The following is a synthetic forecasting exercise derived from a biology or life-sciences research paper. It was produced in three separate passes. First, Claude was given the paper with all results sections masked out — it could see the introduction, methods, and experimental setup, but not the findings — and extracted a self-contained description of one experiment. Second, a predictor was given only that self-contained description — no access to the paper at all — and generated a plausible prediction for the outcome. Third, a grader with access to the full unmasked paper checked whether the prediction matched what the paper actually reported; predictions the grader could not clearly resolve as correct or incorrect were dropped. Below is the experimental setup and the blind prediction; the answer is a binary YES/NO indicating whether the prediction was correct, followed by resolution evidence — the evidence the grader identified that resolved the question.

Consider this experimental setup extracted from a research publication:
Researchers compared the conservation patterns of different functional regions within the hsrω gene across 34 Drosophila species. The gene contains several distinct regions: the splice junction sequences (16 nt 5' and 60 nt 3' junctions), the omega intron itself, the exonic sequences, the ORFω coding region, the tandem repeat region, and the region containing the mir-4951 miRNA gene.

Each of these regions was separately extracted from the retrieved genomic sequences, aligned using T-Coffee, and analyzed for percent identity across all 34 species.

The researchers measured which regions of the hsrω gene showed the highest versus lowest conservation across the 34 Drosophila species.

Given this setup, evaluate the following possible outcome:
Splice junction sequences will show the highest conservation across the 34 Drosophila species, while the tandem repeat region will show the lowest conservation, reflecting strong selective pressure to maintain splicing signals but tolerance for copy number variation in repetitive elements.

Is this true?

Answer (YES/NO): YES